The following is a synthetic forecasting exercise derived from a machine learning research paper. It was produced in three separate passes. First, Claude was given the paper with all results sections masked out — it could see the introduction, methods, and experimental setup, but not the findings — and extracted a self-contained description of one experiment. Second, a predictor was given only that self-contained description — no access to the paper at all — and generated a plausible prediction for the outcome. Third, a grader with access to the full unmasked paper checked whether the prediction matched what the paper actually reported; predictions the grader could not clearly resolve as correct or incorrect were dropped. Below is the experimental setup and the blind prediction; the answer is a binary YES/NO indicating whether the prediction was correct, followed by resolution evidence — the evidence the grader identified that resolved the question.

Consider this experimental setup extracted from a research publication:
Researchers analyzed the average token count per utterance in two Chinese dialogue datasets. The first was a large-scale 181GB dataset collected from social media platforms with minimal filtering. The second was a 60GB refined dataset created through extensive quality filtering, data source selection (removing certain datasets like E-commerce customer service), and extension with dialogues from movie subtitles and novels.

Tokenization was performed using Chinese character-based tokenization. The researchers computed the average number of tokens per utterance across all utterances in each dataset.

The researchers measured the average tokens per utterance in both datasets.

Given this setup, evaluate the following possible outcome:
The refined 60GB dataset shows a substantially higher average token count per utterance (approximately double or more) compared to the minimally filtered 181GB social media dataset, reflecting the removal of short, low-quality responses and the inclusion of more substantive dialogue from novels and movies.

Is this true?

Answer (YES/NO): NO